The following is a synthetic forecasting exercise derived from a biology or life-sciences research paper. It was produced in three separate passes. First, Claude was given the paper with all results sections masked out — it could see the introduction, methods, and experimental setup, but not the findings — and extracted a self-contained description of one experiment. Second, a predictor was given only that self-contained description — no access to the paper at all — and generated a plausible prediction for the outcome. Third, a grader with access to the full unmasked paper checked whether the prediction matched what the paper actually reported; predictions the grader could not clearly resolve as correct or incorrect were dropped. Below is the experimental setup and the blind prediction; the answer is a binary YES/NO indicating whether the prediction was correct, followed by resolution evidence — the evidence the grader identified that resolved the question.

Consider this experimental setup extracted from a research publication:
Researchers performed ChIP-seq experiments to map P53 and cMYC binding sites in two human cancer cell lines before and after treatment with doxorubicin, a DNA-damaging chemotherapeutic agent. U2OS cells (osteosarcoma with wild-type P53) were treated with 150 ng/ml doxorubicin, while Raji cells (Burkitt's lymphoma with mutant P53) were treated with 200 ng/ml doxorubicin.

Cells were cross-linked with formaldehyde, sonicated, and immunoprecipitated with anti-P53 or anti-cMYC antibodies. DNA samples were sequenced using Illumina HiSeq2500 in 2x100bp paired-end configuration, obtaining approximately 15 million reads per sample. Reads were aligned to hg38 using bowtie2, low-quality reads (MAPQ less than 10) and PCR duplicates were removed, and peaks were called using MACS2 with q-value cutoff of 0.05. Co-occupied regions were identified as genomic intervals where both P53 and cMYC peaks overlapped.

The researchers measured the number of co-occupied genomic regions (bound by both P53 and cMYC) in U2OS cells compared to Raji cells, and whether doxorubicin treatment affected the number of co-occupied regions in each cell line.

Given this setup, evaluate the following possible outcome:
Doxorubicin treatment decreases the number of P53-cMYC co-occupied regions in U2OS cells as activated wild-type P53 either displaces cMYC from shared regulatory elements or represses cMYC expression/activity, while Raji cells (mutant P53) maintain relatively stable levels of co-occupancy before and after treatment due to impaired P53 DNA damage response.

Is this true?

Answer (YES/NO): NO